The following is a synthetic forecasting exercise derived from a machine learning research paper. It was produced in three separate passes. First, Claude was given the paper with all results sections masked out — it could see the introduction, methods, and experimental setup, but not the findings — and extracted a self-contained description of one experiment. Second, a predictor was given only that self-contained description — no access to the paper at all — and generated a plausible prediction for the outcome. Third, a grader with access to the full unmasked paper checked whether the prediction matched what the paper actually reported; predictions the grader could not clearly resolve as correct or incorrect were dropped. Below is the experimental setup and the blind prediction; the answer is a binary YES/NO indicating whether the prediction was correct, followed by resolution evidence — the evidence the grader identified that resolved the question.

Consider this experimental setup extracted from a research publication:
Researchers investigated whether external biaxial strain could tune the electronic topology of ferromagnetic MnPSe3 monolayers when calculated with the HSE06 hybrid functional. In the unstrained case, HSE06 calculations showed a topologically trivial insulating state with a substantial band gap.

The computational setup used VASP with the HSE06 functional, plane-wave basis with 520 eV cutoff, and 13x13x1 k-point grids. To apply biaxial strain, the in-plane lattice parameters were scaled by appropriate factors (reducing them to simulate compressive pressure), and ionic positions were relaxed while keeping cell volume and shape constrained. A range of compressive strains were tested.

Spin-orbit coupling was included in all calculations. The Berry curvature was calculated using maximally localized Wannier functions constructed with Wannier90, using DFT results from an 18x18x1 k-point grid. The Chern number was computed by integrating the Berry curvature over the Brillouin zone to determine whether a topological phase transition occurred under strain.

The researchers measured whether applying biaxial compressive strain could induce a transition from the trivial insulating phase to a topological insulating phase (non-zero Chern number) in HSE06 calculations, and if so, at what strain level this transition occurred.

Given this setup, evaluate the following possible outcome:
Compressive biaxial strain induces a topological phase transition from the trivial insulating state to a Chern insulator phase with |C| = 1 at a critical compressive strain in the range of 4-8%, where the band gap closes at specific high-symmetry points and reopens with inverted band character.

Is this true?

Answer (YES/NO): NO